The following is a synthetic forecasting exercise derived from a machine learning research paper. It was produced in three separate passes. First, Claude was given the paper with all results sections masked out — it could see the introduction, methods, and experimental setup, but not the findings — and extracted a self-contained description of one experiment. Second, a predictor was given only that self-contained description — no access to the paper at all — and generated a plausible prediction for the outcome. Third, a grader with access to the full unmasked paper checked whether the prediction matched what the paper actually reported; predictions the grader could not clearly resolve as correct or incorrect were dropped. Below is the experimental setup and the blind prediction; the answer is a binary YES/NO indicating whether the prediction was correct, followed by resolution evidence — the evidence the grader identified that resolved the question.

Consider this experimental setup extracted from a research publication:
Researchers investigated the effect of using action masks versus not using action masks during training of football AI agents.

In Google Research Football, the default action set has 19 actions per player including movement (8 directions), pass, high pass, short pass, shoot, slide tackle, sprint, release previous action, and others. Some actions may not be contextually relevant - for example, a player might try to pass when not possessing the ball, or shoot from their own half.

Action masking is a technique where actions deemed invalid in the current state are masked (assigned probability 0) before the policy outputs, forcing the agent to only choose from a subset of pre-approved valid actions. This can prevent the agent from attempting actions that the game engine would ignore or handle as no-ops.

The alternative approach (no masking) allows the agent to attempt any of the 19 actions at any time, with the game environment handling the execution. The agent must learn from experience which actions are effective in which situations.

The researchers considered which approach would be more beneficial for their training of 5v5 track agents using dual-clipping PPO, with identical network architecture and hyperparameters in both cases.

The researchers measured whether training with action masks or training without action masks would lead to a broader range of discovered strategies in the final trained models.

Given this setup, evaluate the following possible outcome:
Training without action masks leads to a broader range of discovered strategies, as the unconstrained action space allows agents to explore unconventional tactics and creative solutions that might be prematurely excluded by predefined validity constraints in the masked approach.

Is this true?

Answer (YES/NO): YES